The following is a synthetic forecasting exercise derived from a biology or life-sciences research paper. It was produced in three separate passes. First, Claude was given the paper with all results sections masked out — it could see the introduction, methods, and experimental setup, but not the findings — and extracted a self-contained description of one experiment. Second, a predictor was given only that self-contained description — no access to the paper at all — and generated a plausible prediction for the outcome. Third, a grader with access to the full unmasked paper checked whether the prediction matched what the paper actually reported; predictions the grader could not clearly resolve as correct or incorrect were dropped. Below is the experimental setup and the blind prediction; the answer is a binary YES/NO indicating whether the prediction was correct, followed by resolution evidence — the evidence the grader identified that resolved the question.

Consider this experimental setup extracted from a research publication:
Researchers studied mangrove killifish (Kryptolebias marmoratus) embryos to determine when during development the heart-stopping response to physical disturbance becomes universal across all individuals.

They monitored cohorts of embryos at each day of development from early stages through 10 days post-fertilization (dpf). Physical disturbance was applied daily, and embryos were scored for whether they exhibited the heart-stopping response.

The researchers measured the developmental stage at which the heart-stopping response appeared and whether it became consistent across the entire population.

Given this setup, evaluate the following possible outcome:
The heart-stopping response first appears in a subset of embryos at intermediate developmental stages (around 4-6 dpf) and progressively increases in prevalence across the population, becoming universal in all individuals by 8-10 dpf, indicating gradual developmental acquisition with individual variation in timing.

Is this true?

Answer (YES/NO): NO